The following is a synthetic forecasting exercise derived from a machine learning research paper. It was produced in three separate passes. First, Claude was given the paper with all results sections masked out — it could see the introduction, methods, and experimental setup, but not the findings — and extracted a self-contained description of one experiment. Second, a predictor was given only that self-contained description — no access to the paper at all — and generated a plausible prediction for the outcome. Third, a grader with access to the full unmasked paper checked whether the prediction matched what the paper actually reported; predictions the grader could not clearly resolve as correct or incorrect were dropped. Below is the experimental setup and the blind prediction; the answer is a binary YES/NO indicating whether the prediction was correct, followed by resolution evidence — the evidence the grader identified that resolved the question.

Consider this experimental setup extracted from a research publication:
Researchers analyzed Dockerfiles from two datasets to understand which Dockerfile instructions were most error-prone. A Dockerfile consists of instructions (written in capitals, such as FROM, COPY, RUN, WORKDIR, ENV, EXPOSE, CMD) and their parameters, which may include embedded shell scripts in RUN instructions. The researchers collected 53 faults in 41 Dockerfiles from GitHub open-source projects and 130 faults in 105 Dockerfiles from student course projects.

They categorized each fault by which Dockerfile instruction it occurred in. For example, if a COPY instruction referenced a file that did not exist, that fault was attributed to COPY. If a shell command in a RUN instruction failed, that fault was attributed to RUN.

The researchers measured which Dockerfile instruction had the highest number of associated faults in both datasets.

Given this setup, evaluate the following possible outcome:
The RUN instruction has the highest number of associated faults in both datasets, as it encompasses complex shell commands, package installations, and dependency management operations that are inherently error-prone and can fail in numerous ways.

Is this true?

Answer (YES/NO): NO